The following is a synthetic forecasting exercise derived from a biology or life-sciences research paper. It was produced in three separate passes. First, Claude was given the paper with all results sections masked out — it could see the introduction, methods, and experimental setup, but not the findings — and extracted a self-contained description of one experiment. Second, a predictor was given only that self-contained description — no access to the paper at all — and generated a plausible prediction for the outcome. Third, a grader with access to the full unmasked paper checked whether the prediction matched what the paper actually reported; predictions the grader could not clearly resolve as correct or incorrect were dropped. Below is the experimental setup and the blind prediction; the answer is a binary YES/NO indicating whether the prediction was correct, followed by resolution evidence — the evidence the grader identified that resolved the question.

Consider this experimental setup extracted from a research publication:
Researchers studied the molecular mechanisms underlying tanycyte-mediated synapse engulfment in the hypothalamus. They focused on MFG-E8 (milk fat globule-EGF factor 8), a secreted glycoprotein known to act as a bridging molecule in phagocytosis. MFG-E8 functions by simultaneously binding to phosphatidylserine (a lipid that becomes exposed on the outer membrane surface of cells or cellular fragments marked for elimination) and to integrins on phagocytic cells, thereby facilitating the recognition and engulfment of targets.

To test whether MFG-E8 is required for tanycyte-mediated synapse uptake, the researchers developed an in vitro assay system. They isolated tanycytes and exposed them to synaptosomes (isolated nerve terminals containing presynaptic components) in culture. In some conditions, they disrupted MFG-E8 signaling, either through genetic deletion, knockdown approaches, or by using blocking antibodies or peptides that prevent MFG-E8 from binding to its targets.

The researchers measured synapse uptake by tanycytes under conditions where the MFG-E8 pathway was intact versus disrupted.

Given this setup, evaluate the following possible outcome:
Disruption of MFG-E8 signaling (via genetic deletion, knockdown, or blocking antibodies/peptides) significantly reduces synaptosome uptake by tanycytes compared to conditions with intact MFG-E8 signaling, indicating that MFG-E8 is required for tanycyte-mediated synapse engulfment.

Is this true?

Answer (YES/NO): YES